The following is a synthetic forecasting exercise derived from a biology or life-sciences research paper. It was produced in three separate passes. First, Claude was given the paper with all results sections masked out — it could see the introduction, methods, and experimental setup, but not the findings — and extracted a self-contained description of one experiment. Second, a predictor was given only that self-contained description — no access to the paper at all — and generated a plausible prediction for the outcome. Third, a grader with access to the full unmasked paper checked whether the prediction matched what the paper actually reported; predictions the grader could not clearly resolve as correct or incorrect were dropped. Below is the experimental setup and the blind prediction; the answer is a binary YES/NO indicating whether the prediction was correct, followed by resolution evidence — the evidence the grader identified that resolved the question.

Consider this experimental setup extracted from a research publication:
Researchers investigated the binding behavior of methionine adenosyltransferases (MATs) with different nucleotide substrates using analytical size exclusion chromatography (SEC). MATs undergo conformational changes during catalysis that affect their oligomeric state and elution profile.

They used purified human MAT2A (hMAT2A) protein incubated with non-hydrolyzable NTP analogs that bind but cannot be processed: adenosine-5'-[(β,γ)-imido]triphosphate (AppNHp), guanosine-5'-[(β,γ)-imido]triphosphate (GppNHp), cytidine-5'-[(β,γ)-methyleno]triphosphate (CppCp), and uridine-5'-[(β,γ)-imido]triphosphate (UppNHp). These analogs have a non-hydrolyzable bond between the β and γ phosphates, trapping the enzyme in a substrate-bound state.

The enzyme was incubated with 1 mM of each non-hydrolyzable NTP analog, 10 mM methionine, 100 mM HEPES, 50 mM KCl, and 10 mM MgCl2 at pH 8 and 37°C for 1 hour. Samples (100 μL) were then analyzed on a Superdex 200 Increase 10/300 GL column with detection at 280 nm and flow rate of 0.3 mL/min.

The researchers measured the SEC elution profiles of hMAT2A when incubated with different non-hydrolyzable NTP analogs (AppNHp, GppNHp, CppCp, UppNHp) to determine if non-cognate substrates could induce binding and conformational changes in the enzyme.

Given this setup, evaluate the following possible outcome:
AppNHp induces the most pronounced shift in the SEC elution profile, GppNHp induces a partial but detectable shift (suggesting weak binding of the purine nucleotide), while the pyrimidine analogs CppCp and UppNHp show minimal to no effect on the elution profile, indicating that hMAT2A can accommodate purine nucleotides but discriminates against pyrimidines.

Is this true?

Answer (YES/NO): NO